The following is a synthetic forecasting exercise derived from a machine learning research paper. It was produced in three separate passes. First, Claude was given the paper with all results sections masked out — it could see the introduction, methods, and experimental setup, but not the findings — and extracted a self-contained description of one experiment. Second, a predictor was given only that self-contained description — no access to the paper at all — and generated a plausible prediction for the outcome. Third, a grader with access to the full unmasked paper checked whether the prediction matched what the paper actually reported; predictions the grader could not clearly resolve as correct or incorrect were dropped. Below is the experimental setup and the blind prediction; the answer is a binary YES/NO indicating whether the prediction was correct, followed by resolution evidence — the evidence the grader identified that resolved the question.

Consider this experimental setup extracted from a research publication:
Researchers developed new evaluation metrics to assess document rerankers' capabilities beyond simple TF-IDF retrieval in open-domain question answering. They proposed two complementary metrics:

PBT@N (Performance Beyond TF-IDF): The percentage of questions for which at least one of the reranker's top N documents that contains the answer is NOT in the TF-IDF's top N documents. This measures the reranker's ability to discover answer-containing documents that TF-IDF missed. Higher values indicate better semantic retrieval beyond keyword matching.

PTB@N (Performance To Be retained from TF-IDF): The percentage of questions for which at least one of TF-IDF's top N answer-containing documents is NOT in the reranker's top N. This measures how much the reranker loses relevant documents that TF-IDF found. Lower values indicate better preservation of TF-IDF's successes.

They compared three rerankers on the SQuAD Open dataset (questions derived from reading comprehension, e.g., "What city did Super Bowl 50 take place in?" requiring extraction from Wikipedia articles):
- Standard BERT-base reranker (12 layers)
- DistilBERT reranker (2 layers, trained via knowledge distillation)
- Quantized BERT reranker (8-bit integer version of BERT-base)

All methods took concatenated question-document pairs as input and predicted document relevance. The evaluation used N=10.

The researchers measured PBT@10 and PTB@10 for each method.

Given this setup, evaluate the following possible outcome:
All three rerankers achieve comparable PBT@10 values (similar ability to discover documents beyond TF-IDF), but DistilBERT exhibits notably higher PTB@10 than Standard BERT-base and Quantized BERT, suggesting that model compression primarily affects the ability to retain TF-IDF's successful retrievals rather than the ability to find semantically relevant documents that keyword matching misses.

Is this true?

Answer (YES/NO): NO